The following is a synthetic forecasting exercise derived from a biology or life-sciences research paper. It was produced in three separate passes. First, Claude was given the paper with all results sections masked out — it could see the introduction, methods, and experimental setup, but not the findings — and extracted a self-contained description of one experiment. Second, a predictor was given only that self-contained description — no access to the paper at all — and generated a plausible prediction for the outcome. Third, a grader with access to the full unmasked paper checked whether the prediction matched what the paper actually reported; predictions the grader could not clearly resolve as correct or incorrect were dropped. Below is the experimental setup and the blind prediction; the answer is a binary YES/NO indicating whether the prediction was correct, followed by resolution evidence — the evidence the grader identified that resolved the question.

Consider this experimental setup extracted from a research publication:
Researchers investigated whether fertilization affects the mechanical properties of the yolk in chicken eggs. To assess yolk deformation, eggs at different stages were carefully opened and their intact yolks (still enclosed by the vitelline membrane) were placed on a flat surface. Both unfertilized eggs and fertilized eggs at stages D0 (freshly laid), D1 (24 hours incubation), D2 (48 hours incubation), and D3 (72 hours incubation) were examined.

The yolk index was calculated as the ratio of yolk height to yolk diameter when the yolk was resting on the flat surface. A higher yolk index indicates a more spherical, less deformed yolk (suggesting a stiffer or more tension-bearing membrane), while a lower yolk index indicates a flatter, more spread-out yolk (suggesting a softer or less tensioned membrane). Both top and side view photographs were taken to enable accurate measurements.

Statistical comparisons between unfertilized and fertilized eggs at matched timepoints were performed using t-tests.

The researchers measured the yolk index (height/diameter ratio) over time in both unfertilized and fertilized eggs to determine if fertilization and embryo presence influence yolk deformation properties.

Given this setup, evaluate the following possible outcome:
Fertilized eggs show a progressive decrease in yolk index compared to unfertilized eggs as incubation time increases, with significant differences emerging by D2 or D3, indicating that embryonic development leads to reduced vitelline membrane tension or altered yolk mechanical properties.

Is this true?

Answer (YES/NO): NO